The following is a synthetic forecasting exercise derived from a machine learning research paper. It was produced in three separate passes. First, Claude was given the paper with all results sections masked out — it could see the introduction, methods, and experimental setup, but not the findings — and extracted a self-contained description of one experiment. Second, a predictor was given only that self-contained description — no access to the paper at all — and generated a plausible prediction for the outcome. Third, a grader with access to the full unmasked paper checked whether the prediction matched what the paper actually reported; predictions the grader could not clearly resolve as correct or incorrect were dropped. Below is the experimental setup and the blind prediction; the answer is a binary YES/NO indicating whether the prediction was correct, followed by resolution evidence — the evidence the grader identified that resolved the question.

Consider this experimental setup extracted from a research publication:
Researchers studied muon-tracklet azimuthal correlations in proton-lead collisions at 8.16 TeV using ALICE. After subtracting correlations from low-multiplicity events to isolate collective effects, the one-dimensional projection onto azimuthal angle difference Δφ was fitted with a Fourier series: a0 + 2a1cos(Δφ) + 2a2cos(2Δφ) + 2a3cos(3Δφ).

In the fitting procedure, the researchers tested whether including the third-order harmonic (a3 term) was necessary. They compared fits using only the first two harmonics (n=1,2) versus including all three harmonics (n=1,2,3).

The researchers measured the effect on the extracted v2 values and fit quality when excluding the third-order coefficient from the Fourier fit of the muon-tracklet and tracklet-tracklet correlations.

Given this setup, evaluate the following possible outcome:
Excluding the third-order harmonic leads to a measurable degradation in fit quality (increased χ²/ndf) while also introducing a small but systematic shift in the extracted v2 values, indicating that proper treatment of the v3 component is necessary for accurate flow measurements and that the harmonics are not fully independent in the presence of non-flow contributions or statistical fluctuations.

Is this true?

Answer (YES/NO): NO